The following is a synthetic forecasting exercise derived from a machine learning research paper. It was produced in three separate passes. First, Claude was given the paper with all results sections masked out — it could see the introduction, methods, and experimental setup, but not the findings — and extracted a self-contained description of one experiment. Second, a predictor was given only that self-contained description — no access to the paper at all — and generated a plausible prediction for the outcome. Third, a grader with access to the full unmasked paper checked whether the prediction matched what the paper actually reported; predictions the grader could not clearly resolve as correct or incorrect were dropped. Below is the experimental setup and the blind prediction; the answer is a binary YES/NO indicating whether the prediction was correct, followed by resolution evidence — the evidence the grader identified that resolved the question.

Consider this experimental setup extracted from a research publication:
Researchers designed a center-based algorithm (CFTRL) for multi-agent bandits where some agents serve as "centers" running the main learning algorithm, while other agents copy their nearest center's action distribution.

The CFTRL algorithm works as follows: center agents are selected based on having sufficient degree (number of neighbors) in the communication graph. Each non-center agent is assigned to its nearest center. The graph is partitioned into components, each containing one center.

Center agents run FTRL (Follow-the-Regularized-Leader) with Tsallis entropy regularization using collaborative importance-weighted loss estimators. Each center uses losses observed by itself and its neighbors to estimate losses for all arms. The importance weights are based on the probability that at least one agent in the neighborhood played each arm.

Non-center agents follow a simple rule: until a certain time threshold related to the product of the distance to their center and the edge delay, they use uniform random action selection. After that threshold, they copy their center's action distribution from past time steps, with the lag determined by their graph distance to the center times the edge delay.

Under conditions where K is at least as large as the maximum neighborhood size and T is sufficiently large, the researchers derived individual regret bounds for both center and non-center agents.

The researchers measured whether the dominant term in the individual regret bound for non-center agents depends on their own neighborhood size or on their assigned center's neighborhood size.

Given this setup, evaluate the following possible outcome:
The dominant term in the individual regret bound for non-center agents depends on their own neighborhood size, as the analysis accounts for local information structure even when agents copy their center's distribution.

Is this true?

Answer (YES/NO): YES